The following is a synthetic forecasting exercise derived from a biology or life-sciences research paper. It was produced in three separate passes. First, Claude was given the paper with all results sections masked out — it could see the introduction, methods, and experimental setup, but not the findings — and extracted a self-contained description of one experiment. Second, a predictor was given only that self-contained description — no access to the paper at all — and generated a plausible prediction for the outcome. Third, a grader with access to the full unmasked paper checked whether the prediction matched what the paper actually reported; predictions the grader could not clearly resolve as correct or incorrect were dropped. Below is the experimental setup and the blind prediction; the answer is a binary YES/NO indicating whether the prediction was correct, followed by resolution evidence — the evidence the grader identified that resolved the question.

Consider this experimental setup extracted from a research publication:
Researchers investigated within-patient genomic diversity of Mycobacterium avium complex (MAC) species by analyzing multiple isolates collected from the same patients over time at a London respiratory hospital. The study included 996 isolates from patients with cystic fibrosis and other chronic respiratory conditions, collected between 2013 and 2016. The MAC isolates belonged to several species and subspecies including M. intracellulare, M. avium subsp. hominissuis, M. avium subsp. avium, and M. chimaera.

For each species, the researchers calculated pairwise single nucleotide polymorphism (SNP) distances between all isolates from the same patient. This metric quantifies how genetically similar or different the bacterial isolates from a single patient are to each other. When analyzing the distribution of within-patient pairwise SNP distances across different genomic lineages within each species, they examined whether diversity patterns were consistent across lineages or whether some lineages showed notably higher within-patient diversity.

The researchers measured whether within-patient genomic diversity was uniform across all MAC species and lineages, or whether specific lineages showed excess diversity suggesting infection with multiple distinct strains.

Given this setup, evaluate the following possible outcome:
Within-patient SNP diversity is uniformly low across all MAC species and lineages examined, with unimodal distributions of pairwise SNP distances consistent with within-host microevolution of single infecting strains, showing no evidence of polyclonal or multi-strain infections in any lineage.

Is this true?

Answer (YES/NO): NO